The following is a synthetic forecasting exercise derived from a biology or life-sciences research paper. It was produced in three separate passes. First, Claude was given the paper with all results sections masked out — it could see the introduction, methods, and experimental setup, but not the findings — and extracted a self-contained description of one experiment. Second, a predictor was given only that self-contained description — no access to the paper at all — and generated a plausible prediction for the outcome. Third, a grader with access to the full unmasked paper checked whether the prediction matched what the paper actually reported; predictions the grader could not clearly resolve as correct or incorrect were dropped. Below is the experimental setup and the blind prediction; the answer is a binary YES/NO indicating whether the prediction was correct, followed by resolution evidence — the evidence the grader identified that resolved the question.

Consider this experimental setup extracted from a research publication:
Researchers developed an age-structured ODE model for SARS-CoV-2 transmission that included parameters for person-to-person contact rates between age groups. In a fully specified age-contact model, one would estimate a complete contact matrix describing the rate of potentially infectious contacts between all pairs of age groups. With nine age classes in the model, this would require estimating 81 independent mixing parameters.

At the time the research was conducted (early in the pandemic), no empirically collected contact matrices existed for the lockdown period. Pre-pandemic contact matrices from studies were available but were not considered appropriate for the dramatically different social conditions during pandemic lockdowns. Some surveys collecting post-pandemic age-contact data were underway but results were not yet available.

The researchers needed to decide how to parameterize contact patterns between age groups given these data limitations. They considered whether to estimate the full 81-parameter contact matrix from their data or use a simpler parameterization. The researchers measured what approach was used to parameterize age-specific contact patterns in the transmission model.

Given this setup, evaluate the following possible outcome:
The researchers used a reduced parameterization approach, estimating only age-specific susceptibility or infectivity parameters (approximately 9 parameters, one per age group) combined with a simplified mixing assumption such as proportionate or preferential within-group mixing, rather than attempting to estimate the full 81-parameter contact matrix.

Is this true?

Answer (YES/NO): NO